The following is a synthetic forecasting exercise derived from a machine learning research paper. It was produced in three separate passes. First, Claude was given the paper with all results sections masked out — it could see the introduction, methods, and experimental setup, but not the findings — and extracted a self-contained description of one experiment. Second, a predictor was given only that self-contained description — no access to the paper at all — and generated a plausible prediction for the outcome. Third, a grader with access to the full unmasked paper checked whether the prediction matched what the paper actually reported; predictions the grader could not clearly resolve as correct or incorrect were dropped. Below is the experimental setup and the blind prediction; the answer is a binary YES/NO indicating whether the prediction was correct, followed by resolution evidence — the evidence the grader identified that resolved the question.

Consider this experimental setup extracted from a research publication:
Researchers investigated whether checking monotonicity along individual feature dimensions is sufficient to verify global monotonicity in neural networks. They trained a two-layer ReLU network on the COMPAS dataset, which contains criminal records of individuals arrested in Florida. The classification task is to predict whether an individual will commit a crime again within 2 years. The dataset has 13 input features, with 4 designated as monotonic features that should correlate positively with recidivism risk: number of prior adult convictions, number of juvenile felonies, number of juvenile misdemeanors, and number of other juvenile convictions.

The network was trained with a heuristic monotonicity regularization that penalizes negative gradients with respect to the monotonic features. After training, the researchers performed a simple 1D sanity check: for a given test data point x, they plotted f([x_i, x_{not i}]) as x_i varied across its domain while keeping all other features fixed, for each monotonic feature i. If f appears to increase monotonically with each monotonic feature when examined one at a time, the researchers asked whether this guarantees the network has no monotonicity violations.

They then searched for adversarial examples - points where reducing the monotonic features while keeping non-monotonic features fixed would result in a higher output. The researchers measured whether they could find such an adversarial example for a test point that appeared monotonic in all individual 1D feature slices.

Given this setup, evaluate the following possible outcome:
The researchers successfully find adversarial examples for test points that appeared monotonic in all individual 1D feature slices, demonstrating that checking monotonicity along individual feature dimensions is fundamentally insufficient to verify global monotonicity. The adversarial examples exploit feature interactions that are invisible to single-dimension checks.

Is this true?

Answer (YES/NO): YES